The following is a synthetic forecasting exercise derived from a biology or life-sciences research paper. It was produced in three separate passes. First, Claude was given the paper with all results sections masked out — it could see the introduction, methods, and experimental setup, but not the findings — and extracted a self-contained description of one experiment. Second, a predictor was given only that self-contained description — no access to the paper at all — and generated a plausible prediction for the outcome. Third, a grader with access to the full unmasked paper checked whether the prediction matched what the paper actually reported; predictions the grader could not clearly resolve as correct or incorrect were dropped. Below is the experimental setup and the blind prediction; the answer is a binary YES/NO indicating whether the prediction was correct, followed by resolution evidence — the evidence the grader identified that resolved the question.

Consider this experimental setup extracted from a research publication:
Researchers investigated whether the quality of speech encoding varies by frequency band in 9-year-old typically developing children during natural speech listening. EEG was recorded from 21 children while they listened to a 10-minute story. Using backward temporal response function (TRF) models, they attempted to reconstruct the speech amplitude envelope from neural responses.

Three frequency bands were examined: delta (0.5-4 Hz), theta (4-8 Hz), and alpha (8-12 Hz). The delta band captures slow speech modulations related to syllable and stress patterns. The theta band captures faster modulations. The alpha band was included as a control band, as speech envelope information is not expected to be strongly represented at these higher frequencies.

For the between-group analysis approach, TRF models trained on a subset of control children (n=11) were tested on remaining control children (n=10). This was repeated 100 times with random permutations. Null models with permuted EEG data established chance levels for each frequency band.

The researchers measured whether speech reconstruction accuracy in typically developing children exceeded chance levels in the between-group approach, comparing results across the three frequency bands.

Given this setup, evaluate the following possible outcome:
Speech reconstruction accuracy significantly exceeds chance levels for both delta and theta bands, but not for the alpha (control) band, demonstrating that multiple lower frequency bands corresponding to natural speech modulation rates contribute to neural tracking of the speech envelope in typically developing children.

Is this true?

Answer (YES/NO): NO